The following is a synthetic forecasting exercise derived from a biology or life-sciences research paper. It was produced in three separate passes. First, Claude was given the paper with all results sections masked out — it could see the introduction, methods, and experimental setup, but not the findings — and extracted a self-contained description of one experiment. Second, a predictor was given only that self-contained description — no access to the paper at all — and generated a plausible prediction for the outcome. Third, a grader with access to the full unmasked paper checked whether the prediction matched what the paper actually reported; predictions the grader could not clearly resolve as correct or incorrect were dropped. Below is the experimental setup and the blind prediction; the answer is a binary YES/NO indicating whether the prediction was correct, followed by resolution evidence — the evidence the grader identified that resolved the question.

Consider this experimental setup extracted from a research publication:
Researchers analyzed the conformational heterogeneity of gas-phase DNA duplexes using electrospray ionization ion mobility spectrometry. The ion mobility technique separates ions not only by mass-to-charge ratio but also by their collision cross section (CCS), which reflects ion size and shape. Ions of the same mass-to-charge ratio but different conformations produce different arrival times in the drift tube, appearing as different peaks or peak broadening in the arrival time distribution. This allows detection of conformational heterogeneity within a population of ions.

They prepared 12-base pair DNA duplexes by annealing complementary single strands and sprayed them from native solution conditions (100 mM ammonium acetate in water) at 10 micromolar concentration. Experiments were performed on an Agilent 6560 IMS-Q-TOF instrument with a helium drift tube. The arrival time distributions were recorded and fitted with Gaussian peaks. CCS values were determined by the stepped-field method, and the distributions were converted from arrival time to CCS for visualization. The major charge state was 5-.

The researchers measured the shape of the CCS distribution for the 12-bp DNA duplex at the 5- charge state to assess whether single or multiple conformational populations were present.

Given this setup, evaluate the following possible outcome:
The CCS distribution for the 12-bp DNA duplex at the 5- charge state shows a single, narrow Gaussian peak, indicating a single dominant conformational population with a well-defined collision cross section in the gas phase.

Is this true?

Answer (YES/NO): NO